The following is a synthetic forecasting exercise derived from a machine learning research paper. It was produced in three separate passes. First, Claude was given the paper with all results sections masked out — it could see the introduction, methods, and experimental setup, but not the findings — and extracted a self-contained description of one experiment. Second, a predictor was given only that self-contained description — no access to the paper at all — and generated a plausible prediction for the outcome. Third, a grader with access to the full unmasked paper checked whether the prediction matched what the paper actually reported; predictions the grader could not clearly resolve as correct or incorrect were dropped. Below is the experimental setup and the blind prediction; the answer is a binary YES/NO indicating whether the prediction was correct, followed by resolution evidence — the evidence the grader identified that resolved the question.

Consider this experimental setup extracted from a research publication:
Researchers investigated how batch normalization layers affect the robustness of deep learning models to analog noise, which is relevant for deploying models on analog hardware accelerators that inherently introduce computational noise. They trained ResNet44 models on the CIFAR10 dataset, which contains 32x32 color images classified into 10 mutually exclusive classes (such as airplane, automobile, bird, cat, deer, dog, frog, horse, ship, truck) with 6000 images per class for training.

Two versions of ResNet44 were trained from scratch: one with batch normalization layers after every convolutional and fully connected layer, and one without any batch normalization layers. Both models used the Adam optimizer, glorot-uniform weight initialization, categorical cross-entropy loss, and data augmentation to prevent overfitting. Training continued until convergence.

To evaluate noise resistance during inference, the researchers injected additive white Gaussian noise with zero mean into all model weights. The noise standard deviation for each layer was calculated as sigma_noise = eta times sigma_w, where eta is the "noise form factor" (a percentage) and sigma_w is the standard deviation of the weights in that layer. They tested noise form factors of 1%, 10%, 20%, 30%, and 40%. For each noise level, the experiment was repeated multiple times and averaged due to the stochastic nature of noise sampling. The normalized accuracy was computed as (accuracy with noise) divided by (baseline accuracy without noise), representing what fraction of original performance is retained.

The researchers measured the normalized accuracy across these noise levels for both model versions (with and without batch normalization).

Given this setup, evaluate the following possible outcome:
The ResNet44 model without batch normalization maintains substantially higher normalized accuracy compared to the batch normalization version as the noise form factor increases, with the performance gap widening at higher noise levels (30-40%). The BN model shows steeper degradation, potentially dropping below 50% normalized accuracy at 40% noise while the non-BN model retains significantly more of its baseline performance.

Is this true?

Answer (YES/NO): YES